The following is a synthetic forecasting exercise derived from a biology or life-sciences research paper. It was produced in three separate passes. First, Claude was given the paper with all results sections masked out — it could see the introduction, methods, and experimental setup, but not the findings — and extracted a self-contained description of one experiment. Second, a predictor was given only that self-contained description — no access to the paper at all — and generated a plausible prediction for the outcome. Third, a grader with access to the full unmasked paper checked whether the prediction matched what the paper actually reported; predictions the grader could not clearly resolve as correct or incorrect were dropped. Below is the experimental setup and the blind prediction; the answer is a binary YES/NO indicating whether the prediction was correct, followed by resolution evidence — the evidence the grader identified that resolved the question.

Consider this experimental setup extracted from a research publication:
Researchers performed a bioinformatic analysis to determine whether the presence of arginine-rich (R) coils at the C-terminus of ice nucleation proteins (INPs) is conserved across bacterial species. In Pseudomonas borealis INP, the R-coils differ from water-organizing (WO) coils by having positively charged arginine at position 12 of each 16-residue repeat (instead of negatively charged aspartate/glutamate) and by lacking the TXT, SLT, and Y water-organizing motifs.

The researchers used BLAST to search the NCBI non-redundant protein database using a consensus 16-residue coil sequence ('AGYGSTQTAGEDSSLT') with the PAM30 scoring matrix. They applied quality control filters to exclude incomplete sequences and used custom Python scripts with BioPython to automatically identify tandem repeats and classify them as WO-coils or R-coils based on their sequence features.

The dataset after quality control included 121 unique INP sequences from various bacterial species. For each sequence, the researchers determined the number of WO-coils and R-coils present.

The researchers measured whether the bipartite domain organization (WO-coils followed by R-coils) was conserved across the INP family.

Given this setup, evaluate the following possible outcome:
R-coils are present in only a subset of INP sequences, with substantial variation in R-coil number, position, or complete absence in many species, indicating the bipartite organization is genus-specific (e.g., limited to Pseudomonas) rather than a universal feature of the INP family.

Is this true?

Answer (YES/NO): NO